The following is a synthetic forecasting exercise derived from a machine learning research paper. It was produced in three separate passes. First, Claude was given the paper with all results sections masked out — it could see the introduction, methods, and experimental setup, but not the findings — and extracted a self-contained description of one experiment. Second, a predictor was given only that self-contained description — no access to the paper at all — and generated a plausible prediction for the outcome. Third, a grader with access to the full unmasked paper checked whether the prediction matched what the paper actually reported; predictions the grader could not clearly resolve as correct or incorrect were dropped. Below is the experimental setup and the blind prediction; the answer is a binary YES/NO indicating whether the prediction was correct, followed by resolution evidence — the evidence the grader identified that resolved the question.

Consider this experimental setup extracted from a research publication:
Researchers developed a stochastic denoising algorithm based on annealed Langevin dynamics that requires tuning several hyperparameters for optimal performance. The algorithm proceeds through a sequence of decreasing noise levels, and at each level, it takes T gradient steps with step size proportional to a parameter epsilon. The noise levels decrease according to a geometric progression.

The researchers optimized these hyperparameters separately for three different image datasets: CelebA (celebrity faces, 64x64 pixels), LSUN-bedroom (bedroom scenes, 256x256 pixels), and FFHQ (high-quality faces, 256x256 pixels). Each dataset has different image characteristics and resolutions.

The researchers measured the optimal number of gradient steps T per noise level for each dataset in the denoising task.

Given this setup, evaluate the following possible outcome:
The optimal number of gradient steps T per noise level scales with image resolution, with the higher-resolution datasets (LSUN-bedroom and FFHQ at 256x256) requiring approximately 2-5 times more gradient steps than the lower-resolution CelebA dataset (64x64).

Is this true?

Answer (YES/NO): NO